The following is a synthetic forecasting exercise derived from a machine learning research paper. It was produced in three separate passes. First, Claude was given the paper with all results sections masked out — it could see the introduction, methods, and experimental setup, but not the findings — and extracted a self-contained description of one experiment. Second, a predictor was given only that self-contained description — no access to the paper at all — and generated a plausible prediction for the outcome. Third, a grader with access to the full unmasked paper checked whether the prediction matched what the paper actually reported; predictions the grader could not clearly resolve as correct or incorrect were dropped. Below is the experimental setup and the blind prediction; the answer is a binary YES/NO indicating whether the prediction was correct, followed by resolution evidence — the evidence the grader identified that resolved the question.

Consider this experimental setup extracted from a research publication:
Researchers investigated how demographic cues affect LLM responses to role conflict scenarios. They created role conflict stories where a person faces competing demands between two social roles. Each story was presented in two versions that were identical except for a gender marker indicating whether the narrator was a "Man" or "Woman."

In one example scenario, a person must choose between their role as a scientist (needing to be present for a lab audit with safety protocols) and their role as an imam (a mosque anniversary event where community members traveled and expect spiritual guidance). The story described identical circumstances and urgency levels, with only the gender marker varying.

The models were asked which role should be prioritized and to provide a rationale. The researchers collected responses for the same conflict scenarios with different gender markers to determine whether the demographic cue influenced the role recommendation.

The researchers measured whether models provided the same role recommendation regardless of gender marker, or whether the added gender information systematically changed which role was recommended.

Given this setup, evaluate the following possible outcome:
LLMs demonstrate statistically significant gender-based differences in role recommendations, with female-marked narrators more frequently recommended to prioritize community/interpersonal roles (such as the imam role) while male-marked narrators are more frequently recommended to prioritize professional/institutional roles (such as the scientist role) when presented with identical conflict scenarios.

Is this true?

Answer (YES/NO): NO